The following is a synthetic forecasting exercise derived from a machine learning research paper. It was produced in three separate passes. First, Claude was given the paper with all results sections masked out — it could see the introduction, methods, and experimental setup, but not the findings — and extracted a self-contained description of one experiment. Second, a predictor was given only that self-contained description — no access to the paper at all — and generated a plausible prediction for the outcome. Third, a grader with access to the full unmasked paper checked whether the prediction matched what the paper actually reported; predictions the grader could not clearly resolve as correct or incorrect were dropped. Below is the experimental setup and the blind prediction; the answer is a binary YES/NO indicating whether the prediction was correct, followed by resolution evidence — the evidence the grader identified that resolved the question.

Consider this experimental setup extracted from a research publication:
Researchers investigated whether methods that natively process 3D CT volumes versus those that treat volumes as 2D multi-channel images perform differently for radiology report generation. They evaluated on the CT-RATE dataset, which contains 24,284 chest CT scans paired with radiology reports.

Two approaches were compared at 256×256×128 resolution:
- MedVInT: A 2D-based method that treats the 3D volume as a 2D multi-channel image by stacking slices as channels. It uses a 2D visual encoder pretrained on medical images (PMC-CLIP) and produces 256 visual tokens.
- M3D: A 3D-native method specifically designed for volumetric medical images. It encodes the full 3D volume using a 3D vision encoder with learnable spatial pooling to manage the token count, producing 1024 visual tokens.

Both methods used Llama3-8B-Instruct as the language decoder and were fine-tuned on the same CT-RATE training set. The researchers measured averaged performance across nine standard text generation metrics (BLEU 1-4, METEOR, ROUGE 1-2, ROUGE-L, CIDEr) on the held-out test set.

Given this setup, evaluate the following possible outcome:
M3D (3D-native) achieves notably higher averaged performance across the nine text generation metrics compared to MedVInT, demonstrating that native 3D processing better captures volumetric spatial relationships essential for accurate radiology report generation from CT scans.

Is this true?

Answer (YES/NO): YES